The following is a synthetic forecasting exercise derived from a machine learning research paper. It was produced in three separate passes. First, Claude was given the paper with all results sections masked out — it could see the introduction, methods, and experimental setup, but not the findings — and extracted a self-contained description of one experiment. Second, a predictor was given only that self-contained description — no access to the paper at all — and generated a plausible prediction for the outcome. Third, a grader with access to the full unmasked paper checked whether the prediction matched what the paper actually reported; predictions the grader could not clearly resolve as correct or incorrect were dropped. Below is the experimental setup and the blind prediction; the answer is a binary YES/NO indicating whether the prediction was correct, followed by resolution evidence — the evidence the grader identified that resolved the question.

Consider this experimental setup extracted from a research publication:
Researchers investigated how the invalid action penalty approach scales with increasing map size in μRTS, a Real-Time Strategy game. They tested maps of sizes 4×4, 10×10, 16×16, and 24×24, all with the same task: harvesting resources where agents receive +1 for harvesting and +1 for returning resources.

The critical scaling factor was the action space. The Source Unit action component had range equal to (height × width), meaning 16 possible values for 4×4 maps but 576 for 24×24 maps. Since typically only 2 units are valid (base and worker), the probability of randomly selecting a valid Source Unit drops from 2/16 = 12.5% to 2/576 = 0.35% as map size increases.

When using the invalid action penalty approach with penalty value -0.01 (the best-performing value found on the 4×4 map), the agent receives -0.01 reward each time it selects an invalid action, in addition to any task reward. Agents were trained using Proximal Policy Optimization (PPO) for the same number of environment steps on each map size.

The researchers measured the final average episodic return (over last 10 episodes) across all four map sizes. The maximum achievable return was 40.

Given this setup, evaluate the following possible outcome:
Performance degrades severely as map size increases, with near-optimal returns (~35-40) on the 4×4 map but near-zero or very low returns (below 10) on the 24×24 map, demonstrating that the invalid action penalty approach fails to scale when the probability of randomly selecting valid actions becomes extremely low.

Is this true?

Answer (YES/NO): YES